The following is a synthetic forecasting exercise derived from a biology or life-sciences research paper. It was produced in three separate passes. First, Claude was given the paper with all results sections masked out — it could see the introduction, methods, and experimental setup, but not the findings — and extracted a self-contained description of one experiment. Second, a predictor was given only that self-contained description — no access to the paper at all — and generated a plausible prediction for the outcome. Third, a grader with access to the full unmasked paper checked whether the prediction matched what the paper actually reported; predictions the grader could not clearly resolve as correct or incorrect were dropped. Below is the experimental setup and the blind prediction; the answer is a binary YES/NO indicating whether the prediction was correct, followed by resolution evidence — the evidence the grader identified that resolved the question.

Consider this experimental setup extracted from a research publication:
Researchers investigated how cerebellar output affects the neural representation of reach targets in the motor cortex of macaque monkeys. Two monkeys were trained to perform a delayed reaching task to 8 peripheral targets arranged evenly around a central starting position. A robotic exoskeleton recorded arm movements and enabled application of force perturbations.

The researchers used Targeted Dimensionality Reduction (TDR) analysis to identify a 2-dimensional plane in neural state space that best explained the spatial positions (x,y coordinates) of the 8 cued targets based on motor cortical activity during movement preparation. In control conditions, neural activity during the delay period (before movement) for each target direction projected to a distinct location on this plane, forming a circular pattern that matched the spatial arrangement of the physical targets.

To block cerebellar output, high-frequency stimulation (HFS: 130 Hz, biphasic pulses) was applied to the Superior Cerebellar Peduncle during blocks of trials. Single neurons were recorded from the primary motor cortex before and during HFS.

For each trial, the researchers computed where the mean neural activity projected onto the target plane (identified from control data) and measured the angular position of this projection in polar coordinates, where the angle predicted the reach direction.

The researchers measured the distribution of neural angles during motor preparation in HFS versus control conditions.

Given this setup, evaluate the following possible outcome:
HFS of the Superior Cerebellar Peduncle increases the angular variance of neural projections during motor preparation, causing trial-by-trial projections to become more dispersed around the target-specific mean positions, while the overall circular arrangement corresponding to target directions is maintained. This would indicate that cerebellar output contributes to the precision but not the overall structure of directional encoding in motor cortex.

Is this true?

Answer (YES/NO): NO